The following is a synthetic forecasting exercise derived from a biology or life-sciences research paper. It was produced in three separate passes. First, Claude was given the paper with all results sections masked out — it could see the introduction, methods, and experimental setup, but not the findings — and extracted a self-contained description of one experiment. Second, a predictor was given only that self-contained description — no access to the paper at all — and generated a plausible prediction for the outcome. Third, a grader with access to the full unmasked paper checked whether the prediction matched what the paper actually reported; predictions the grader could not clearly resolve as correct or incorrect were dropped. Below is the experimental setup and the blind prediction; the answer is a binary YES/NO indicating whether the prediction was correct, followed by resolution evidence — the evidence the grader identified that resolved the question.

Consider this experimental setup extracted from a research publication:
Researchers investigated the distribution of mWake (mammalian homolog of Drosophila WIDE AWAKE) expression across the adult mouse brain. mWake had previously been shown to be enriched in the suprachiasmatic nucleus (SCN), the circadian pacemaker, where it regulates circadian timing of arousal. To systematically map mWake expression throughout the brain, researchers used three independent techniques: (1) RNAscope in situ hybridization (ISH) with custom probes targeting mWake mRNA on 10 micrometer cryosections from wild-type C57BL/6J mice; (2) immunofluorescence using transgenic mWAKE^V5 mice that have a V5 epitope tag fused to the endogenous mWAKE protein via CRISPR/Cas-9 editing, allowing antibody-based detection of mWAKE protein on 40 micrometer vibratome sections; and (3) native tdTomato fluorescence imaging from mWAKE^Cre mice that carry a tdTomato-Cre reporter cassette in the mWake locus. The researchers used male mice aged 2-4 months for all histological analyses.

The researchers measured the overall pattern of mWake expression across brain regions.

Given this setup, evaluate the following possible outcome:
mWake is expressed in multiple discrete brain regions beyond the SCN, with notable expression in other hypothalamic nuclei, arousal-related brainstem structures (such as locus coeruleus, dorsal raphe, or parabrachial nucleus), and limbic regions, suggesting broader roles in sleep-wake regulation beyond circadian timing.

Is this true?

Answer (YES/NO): YES